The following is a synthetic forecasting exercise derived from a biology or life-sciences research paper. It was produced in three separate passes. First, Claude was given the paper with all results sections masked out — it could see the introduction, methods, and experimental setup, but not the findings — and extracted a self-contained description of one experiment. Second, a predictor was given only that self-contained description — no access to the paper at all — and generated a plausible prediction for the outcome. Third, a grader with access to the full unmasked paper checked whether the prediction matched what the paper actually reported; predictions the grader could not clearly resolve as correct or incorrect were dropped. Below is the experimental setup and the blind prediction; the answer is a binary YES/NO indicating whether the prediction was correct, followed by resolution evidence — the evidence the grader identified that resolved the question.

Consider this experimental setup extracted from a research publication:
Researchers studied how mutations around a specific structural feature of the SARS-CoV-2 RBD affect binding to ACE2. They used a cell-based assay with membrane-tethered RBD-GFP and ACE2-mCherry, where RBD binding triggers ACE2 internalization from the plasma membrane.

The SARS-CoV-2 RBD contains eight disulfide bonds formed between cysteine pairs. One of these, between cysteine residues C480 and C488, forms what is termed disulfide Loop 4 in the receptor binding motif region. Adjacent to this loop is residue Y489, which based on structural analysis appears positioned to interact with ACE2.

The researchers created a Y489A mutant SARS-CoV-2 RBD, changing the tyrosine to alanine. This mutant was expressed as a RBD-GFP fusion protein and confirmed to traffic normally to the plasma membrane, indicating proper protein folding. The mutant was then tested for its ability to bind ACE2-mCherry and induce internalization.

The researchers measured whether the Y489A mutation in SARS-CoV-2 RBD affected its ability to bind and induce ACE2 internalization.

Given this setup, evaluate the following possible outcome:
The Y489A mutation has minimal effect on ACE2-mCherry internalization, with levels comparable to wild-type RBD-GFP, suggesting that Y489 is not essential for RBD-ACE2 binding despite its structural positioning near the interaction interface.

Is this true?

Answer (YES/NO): NO